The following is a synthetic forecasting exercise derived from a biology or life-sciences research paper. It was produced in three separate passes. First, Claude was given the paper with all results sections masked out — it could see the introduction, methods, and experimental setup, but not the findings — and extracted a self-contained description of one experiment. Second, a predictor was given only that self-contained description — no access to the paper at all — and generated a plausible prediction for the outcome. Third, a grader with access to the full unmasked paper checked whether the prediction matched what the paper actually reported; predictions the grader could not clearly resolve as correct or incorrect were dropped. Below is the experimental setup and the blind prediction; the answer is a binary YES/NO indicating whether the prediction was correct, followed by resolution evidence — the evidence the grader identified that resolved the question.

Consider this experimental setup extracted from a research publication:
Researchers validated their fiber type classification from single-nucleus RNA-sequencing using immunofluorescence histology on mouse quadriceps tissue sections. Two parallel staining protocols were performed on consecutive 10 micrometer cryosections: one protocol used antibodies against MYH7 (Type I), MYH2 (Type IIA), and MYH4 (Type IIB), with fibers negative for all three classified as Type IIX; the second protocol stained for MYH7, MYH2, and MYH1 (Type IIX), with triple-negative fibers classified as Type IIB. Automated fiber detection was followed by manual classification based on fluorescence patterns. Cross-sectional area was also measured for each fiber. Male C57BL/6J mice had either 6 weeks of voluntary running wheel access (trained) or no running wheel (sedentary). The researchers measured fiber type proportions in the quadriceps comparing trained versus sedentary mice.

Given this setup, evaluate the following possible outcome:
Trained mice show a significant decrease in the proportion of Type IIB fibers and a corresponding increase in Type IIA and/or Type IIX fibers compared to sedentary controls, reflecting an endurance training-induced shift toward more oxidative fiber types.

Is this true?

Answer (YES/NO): YES